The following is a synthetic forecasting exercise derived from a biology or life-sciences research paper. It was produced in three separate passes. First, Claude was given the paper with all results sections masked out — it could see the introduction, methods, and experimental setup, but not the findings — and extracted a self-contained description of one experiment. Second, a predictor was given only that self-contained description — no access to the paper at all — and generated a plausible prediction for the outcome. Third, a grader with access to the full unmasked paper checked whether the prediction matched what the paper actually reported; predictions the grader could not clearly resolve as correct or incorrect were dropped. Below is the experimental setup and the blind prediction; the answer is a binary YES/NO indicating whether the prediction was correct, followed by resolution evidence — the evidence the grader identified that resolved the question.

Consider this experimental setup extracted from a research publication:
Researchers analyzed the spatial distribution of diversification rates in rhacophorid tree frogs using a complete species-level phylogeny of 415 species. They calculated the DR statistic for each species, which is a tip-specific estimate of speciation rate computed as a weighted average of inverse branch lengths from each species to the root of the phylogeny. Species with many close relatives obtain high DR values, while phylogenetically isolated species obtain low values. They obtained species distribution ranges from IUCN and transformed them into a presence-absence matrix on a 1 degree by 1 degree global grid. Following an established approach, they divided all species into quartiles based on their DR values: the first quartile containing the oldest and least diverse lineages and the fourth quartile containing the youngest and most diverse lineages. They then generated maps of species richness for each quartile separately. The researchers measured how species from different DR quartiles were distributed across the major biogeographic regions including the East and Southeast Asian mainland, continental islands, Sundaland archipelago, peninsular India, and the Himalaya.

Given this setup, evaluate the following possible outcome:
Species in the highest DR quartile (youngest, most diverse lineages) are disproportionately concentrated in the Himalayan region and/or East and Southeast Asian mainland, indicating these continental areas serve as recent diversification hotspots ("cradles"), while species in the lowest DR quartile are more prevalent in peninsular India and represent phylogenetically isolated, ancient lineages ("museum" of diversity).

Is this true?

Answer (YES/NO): NO